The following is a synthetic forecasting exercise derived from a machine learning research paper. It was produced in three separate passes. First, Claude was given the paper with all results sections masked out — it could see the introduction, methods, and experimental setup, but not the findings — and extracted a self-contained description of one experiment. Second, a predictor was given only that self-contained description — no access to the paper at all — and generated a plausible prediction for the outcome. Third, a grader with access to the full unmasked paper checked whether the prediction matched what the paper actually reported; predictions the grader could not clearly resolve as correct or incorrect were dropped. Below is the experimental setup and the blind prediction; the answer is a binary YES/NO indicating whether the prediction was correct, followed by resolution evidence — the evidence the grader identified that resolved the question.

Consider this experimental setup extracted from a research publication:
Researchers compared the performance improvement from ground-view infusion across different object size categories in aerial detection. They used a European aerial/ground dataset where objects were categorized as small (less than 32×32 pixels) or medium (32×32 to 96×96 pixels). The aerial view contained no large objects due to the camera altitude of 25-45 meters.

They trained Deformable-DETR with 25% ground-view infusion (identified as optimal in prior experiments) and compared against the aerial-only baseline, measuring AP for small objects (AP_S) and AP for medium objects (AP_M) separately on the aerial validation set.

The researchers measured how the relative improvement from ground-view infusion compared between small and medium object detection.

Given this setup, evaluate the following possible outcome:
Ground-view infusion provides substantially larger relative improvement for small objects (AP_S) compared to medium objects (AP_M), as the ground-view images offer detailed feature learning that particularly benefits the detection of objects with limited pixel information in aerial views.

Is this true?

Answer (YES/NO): NO